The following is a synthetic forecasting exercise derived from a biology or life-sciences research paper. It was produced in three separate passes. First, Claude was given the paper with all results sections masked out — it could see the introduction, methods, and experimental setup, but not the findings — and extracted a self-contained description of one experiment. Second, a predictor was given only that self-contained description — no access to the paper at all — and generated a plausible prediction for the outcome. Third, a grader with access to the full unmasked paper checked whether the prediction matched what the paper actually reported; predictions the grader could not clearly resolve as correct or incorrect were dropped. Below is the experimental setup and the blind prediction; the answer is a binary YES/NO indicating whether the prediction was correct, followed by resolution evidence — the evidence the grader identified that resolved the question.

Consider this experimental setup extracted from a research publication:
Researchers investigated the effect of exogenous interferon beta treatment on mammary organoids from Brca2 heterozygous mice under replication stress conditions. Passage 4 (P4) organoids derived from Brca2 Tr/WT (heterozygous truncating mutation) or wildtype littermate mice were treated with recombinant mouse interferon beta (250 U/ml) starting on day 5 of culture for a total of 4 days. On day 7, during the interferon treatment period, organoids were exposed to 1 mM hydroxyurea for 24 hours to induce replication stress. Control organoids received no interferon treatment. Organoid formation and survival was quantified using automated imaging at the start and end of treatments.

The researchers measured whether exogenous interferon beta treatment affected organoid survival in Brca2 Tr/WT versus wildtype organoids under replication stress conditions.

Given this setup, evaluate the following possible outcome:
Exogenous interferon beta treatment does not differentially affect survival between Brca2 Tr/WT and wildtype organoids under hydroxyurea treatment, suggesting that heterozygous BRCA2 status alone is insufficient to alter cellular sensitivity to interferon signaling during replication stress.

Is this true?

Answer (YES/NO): NO